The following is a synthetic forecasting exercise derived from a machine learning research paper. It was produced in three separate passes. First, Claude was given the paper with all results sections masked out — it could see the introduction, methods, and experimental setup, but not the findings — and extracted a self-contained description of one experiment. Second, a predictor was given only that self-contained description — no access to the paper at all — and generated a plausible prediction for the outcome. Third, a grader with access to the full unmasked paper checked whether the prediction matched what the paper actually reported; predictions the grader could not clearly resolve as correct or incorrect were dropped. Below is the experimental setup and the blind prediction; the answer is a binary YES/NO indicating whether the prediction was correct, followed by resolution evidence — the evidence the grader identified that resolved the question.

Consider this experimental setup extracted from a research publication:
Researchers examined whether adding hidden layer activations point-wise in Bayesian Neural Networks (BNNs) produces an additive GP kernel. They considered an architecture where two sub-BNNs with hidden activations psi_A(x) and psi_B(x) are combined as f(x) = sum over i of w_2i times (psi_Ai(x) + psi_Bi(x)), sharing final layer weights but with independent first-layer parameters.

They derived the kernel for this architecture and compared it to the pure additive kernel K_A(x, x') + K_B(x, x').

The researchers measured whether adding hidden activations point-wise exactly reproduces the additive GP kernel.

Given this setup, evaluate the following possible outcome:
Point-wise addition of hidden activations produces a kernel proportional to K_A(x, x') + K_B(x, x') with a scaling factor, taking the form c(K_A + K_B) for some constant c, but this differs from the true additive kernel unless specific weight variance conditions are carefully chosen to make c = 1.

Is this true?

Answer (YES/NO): NO